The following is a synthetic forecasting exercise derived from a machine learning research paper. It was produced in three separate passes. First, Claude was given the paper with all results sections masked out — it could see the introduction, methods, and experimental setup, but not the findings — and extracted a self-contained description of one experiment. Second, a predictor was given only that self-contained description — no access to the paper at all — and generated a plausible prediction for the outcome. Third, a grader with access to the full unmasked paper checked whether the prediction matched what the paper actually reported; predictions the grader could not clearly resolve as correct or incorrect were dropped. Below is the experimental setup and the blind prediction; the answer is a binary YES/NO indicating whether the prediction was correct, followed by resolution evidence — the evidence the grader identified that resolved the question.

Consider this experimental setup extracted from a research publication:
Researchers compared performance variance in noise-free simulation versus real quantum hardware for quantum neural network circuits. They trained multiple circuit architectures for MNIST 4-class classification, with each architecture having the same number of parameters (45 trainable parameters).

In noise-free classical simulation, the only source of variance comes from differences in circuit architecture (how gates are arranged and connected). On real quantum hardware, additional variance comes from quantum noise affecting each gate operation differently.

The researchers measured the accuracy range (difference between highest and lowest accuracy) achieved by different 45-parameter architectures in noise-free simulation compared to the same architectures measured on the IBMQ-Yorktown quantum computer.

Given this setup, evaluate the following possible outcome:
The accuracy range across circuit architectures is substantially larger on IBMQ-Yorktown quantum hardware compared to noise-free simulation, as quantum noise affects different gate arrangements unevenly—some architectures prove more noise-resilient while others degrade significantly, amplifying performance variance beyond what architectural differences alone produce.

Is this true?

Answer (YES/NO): YES